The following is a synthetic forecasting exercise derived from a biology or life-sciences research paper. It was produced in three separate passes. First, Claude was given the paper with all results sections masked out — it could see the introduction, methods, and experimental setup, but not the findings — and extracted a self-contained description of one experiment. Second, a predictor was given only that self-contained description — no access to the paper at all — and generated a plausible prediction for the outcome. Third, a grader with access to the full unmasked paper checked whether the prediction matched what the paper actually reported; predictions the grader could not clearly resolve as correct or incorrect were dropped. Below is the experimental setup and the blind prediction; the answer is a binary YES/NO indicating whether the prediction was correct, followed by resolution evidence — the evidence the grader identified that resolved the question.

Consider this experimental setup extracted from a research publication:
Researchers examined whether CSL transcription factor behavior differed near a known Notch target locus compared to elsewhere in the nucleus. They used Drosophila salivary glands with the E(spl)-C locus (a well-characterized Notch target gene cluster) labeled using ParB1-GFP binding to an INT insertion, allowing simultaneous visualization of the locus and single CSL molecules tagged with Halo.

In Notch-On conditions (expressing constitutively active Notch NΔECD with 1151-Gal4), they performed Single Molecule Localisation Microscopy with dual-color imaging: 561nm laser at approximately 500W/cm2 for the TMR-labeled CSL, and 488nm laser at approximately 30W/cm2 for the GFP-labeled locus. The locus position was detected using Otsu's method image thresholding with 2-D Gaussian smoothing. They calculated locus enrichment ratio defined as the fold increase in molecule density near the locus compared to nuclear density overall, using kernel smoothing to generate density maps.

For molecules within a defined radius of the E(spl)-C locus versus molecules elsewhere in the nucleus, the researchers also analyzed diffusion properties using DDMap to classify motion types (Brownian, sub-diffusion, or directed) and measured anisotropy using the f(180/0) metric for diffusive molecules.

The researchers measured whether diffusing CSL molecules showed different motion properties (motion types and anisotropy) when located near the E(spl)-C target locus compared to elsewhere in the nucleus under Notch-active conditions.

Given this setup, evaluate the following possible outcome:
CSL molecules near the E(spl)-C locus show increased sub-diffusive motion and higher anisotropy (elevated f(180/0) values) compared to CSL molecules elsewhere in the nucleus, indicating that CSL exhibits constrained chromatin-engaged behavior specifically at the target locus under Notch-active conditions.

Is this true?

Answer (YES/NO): YES